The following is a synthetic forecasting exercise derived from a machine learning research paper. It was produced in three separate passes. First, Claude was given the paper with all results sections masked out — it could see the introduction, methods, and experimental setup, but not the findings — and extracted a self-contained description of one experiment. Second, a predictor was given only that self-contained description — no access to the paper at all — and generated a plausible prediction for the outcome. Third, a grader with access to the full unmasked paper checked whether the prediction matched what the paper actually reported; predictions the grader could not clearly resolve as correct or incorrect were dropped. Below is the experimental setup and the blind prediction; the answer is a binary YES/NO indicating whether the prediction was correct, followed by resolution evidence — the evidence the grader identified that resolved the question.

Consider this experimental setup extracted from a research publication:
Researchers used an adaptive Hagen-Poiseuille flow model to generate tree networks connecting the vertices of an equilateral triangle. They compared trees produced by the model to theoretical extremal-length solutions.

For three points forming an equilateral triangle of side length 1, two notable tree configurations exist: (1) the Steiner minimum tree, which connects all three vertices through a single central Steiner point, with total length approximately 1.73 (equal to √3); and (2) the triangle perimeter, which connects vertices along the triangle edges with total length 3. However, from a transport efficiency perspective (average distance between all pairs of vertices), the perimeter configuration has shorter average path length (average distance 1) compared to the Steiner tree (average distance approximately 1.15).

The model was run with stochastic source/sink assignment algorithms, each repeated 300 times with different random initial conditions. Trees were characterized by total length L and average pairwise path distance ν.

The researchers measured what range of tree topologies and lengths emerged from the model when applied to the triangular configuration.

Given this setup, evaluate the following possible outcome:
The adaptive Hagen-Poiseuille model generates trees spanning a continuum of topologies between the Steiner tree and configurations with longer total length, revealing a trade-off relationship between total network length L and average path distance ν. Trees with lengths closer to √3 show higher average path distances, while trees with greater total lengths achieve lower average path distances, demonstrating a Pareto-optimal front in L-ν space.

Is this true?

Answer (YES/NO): NO